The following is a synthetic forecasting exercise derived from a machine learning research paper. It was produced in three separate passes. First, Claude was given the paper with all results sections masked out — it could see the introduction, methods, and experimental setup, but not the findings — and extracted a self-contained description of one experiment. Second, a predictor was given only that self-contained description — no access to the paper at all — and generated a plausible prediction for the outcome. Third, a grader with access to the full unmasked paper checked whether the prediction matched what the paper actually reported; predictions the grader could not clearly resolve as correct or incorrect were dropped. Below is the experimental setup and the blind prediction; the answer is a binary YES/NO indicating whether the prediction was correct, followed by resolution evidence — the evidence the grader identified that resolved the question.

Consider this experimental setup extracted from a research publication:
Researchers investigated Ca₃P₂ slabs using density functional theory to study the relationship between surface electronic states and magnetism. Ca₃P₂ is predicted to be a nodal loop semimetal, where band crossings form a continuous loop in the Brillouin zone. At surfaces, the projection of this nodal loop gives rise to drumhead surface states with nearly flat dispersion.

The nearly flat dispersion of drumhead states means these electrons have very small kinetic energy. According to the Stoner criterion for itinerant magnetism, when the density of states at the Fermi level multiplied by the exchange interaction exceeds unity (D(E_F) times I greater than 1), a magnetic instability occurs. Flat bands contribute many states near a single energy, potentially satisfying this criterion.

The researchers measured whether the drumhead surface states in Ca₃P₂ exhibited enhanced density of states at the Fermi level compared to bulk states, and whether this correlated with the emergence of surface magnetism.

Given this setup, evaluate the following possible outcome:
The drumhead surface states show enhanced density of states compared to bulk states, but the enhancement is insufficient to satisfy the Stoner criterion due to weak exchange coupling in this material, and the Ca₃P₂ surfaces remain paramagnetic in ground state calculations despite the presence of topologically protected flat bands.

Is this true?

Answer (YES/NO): NO